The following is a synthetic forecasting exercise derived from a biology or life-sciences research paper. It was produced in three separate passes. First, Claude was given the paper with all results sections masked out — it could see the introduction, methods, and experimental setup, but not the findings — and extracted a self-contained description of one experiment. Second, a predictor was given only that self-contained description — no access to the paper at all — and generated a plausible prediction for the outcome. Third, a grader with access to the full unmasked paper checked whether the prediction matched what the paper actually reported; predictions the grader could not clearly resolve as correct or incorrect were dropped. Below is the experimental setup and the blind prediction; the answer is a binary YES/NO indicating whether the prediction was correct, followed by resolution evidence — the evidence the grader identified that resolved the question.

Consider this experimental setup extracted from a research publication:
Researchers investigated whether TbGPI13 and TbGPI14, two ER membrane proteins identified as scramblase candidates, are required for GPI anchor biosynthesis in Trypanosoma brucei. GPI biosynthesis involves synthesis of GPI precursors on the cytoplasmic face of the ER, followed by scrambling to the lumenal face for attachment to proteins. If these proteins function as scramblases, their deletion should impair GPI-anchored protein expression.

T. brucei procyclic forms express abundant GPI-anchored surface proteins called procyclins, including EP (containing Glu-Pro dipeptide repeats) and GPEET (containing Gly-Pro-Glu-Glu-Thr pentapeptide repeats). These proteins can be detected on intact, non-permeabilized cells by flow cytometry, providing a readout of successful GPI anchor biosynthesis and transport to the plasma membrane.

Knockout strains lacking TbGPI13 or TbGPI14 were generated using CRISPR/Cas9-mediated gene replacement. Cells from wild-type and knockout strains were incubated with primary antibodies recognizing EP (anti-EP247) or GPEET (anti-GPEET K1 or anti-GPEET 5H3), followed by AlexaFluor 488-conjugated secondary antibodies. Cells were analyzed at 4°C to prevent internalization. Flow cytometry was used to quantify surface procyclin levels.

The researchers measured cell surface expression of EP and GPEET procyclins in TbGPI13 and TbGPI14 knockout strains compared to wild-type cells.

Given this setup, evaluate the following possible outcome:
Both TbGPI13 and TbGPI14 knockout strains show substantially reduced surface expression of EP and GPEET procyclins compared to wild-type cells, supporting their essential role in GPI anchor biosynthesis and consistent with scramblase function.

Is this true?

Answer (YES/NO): NO